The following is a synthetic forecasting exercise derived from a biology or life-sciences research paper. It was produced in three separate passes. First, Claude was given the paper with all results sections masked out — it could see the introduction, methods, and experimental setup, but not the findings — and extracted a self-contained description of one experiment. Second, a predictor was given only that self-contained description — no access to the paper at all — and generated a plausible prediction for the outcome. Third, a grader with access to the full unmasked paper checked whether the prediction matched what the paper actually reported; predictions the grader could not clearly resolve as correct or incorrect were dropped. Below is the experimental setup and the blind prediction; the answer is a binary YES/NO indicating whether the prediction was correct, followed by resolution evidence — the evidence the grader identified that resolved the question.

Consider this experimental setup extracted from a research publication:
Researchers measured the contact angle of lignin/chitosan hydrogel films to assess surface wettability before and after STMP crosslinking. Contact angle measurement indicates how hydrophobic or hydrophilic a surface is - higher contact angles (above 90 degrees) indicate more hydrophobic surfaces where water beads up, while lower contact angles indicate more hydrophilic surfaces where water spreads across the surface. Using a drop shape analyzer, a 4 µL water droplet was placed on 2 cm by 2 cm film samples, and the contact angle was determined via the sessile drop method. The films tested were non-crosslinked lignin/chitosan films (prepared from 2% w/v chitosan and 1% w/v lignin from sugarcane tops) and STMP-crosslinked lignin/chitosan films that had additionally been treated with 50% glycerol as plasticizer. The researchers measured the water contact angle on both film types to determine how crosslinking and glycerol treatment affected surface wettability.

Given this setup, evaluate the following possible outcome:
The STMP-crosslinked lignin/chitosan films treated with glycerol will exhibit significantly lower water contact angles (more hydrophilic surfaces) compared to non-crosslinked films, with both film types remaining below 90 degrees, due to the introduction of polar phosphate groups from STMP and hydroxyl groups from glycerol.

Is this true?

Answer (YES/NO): NO